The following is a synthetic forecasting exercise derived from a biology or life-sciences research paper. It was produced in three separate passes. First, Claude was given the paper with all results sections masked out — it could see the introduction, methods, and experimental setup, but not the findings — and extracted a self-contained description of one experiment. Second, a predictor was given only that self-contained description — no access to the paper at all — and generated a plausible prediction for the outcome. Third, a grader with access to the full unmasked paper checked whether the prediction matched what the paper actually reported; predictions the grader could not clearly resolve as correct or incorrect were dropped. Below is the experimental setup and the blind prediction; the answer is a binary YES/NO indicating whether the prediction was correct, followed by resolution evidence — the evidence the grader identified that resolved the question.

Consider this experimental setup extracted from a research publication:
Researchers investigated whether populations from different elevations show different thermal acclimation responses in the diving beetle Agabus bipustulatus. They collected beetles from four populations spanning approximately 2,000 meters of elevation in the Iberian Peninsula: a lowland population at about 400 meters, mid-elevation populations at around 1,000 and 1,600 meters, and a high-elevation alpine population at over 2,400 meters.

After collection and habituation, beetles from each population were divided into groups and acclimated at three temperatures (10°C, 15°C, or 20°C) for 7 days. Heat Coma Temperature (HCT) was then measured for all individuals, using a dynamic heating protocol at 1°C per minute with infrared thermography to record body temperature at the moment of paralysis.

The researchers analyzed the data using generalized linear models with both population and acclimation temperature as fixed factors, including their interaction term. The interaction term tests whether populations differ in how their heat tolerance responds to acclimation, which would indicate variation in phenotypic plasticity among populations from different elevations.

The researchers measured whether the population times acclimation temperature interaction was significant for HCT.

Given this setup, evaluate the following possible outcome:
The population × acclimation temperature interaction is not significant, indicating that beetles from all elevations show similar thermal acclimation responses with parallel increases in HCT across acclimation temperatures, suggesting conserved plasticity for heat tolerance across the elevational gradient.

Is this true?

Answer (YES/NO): NO